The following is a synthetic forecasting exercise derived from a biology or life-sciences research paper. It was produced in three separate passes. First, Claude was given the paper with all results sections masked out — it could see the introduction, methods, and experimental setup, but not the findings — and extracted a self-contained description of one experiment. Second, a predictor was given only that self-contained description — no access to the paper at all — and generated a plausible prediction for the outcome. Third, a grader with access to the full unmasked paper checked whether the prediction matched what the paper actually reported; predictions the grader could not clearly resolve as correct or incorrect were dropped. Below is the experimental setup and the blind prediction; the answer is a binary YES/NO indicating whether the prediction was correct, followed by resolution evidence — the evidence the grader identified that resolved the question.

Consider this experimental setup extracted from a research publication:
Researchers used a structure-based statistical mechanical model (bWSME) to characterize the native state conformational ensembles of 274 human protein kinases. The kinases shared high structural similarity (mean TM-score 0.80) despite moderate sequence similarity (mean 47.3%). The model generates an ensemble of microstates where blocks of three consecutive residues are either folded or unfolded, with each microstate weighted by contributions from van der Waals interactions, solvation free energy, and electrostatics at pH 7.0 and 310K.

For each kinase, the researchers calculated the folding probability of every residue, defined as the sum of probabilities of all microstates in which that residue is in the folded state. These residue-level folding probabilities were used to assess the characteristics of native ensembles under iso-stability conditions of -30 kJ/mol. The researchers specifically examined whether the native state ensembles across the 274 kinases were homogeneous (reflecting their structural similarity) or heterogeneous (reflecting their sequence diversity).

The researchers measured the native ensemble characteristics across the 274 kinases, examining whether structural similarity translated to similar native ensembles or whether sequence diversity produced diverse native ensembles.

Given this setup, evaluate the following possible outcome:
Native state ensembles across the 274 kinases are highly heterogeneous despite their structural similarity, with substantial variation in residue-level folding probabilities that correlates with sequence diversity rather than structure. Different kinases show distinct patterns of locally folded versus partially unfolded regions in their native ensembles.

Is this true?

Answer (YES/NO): YES